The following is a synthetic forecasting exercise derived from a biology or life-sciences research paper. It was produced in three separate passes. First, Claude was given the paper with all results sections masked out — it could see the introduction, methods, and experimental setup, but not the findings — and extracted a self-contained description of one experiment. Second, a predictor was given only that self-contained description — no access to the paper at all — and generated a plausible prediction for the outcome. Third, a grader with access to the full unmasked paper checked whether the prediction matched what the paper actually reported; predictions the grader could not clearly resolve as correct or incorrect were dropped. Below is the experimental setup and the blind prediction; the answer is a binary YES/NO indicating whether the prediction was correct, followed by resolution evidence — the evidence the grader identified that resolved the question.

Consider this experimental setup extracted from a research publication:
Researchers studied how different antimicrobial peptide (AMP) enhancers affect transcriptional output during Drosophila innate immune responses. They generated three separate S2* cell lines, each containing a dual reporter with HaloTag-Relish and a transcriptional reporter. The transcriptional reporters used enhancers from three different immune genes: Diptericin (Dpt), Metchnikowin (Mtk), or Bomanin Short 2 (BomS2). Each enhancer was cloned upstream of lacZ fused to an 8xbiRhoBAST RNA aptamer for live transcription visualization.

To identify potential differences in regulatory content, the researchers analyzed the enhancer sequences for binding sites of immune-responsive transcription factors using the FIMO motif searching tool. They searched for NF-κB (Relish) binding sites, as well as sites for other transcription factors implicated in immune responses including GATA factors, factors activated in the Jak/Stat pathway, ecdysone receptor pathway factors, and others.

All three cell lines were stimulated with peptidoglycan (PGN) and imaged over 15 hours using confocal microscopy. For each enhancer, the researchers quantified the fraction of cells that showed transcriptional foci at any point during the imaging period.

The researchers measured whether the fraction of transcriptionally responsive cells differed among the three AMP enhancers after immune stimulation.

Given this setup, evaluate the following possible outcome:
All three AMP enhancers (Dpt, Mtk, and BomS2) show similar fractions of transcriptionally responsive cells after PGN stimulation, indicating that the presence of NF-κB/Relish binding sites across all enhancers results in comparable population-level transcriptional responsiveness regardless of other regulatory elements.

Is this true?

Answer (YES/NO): NO